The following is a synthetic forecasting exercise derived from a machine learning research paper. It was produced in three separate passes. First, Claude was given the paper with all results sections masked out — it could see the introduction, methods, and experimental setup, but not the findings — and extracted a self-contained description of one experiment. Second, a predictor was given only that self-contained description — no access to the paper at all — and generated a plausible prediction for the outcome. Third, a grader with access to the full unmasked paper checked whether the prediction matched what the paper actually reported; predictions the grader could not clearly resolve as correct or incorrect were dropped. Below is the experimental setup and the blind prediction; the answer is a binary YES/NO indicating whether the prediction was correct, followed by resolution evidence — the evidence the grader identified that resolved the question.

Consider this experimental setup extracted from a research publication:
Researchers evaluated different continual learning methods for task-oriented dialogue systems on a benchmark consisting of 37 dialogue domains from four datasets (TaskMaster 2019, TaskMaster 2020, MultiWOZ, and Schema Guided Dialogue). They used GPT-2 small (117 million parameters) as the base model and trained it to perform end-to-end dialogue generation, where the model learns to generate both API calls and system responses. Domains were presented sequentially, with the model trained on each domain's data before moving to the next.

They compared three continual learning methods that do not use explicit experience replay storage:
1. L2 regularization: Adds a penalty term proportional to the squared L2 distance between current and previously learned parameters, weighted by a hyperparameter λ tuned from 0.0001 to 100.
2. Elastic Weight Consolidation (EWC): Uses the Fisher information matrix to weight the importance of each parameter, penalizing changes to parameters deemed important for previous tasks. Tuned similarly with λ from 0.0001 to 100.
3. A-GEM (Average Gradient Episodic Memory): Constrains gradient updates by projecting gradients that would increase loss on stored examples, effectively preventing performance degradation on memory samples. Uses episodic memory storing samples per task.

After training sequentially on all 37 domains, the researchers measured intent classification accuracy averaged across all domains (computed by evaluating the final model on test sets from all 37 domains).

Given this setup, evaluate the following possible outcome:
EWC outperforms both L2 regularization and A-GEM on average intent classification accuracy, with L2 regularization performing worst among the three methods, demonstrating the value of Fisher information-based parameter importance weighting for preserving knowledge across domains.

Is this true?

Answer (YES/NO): NO